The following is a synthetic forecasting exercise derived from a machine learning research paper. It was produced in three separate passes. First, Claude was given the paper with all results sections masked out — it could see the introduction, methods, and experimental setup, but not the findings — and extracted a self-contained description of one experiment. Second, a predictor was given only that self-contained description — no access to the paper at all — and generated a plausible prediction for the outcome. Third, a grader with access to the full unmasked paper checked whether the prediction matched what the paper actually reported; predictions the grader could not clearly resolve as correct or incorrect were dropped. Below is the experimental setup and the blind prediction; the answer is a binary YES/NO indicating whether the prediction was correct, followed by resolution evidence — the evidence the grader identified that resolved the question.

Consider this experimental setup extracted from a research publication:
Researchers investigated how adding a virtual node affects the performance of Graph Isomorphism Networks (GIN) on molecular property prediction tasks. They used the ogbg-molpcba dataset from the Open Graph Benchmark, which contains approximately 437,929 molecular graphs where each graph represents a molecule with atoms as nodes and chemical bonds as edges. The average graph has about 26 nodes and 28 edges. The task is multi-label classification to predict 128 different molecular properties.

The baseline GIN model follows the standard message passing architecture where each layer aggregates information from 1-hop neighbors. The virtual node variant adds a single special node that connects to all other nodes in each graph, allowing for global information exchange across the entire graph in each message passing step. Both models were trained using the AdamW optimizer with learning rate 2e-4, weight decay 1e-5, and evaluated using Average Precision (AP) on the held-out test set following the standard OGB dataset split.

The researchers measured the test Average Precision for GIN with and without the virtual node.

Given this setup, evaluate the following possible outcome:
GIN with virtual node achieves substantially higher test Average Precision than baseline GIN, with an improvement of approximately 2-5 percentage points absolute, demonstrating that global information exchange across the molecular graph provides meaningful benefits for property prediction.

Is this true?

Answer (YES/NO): YES